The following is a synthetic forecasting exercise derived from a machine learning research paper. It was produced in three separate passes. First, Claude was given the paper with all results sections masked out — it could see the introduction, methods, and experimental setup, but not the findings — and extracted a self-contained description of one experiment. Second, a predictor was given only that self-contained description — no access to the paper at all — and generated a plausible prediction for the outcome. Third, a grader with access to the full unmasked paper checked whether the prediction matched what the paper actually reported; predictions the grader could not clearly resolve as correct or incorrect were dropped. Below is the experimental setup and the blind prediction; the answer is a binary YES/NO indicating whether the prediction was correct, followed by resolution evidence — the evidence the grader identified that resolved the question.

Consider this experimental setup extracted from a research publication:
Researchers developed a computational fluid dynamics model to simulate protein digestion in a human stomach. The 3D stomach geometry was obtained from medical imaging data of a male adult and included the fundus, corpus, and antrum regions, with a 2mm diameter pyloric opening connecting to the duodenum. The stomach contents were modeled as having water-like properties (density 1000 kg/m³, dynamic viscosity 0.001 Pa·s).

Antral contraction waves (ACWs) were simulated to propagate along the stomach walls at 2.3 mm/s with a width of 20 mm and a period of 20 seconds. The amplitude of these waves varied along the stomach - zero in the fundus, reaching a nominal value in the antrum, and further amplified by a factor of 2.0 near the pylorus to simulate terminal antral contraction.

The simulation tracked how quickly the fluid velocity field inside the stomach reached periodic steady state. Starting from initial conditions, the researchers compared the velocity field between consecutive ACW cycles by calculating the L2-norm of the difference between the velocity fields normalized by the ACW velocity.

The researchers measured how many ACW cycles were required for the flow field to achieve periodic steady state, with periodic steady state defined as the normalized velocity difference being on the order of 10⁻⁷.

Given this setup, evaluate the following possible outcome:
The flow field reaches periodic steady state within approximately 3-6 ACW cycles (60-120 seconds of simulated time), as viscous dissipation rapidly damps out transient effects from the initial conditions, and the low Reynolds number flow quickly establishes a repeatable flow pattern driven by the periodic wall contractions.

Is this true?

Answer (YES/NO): YES